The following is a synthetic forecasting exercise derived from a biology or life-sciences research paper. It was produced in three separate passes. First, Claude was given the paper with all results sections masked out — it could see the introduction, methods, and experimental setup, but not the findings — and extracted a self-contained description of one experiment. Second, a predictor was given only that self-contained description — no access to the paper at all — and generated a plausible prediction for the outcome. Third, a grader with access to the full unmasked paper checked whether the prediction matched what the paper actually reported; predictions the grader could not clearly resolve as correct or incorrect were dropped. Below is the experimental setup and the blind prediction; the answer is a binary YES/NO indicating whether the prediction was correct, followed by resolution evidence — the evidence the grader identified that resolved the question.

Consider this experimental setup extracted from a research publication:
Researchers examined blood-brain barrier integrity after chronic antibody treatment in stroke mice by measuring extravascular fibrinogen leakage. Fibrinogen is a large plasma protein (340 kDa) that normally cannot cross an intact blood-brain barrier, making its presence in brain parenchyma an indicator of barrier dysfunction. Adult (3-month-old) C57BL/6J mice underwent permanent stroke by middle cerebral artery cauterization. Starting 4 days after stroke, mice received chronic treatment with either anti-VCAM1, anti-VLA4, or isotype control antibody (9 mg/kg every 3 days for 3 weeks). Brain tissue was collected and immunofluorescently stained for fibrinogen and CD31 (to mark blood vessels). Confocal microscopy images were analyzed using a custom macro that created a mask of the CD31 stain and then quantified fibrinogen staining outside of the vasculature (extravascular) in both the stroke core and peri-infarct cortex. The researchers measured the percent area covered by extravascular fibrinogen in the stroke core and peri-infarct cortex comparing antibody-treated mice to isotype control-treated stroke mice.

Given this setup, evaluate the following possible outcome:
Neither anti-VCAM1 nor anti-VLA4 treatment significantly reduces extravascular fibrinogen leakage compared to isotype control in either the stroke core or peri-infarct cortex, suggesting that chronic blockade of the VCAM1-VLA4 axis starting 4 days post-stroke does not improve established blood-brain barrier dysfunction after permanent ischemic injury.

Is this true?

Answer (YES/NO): NO